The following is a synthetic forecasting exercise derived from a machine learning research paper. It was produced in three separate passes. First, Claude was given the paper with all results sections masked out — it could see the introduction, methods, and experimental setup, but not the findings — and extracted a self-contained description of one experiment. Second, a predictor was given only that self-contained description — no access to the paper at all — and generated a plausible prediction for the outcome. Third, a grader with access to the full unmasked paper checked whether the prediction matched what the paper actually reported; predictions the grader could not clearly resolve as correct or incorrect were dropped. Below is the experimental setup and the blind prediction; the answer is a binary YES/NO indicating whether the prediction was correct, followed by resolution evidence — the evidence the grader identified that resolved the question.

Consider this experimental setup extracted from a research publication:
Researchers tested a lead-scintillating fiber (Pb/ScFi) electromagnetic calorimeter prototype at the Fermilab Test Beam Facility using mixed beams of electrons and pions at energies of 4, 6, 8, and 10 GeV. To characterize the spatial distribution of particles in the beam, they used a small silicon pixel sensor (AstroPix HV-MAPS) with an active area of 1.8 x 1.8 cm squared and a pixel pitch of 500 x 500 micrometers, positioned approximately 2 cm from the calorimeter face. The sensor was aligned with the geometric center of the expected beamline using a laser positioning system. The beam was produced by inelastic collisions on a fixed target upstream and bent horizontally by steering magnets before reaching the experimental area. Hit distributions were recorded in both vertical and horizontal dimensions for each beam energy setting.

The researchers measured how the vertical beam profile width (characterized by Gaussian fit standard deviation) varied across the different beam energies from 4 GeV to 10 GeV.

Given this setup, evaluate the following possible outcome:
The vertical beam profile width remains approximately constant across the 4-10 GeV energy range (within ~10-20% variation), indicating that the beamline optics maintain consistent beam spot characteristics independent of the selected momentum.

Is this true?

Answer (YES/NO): NO